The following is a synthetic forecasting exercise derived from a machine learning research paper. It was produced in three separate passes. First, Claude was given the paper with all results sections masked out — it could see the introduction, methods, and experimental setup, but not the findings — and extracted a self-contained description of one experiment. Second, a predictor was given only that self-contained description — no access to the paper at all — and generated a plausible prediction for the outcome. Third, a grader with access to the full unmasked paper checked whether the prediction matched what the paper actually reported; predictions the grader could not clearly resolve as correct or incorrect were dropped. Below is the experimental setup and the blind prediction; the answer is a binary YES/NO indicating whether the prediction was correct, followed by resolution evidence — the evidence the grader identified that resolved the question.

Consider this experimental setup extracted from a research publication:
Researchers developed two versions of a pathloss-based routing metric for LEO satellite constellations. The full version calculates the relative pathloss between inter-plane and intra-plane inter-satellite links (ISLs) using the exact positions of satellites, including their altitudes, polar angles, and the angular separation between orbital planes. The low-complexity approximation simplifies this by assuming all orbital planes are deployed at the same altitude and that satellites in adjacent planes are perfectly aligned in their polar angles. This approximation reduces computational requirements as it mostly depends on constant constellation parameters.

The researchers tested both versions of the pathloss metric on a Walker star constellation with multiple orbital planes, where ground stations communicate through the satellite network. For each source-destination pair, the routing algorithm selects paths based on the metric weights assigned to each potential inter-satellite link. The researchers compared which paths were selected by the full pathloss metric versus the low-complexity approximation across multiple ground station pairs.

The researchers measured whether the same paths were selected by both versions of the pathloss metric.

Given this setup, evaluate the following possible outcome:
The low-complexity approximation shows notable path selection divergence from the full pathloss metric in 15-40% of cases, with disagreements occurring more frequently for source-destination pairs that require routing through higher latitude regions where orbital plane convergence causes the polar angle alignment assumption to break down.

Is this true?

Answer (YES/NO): NO